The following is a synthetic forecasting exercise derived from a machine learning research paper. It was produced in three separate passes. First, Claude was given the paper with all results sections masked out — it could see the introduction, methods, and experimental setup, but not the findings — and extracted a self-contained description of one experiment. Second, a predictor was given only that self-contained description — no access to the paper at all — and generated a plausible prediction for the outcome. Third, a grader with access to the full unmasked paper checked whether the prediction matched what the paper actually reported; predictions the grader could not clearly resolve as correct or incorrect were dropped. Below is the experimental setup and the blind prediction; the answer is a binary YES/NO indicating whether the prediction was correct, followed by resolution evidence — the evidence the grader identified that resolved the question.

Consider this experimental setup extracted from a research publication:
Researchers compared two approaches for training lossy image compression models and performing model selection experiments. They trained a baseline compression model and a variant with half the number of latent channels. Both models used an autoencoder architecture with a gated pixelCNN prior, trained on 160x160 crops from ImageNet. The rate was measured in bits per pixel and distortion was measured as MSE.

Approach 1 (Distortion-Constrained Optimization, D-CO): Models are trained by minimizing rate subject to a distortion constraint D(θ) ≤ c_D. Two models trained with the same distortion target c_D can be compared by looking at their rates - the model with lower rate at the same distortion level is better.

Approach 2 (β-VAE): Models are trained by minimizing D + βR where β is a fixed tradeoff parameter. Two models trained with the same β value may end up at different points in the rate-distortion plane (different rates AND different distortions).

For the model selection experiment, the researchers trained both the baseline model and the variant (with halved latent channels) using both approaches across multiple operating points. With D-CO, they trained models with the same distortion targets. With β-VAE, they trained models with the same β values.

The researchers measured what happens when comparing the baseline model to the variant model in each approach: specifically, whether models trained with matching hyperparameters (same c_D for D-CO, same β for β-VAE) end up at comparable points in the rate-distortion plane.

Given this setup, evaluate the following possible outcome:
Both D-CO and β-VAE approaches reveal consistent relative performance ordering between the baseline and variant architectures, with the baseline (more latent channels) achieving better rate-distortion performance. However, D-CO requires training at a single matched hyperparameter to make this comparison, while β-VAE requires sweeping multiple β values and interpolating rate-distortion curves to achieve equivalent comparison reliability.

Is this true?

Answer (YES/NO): NO